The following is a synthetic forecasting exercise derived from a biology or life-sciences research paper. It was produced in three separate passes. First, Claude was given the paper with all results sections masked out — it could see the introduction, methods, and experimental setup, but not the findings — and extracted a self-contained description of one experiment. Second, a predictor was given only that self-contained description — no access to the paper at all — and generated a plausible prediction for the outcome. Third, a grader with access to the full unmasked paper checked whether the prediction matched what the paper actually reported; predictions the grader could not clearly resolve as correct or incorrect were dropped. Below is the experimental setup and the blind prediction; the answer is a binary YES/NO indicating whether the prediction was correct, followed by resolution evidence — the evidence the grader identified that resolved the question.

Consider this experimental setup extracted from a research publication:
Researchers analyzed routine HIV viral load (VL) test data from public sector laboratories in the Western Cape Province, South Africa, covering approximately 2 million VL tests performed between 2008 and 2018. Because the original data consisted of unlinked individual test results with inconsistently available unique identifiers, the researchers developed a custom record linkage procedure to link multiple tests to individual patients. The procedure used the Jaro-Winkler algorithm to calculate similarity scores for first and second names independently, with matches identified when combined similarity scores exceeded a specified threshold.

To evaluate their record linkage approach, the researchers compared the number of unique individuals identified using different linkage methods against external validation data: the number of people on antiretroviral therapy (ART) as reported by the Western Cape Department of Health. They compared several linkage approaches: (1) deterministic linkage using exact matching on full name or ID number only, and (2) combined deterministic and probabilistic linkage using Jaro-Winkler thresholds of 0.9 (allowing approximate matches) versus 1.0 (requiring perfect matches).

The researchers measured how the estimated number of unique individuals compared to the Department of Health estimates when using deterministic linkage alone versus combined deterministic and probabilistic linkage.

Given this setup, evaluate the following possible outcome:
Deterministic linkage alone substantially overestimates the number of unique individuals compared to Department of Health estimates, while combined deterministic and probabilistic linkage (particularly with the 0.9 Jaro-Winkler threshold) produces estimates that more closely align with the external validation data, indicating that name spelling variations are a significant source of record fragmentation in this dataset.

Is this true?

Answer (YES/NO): YES